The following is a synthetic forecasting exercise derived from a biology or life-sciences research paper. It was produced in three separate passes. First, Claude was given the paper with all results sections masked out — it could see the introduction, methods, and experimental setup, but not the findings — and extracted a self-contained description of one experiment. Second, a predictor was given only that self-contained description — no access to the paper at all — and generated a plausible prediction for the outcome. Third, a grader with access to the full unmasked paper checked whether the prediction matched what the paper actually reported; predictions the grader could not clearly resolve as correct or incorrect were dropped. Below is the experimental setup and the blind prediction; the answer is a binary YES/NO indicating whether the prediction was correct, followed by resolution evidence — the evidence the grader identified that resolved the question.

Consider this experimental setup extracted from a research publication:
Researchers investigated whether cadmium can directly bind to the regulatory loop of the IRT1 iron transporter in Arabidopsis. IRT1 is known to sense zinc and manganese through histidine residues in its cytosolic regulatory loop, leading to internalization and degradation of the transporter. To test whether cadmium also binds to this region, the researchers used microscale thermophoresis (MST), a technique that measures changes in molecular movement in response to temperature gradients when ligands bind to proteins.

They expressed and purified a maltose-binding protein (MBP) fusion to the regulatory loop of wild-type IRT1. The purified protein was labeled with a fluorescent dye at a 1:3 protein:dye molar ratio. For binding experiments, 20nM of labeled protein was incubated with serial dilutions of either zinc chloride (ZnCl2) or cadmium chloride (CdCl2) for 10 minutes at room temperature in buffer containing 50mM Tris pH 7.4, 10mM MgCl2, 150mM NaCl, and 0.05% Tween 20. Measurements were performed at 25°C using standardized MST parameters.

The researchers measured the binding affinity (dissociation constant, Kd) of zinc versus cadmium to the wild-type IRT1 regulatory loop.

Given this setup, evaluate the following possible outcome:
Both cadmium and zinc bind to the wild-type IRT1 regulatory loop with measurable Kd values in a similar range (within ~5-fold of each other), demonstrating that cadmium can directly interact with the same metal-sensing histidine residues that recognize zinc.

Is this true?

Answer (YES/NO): NO